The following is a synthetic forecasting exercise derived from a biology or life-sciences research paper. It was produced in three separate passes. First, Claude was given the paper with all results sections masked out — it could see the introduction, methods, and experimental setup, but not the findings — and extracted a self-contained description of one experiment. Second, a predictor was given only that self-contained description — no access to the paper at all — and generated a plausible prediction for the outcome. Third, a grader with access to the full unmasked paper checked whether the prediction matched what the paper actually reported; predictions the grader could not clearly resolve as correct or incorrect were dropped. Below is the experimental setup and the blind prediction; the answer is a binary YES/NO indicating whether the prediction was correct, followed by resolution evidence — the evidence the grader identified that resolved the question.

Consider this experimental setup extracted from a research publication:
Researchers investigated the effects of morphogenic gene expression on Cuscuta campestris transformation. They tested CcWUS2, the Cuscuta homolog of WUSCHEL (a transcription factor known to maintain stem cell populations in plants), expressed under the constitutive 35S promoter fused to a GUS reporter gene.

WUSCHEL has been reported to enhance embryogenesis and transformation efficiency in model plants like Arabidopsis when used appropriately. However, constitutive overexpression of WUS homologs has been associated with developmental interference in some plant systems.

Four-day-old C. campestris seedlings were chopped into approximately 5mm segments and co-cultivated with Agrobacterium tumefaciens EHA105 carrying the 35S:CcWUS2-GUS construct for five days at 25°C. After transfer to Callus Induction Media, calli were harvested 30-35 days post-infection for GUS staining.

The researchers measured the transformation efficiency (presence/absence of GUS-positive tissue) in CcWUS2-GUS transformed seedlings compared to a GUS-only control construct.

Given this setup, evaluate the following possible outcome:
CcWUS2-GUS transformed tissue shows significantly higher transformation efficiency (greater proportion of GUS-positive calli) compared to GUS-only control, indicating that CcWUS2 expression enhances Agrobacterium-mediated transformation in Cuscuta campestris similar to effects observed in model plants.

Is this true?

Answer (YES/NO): NO